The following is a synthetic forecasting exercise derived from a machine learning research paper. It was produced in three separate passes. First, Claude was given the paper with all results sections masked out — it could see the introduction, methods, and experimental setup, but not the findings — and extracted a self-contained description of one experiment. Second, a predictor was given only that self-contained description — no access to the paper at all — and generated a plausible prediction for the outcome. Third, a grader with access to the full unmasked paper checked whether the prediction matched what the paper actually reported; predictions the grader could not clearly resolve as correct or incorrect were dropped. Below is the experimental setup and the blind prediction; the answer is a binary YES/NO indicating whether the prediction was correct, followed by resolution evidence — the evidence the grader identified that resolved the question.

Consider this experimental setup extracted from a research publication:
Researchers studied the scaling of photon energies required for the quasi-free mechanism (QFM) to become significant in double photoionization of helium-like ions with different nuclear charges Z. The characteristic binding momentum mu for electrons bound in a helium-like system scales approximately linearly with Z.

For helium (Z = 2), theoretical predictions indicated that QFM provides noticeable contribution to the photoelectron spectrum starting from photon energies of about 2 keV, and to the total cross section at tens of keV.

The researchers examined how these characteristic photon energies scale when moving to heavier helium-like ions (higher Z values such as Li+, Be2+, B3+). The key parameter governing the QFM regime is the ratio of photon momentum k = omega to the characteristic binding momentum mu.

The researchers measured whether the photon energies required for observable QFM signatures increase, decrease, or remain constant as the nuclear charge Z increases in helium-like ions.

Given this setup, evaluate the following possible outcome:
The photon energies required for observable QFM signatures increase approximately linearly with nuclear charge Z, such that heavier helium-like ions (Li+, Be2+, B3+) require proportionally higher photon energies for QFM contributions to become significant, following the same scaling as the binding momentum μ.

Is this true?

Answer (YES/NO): NO